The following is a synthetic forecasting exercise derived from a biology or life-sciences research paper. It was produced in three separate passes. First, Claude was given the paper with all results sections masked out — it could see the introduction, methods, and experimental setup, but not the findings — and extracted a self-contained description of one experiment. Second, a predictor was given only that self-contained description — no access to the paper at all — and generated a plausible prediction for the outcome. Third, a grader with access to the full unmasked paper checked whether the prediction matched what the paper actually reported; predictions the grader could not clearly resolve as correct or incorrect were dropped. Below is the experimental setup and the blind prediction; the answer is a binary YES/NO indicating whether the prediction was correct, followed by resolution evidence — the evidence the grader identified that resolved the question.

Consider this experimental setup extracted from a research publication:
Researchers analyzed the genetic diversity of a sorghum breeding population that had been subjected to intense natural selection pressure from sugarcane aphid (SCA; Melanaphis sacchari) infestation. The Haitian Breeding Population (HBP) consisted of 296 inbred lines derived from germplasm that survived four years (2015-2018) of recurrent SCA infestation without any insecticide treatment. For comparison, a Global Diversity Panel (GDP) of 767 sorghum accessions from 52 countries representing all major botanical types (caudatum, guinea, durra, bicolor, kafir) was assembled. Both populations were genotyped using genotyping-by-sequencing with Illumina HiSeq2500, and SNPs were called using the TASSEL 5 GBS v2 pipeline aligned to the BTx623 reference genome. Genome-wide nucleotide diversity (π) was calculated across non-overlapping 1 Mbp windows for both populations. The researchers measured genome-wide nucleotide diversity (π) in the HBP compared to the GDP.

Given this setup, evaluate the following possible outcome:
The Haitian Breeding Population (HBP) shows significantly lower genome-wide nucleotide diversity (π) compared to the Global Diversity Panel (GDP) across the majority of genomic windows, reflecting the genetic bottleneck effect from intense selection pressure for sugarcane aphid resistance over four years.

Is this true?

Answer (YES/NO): NO